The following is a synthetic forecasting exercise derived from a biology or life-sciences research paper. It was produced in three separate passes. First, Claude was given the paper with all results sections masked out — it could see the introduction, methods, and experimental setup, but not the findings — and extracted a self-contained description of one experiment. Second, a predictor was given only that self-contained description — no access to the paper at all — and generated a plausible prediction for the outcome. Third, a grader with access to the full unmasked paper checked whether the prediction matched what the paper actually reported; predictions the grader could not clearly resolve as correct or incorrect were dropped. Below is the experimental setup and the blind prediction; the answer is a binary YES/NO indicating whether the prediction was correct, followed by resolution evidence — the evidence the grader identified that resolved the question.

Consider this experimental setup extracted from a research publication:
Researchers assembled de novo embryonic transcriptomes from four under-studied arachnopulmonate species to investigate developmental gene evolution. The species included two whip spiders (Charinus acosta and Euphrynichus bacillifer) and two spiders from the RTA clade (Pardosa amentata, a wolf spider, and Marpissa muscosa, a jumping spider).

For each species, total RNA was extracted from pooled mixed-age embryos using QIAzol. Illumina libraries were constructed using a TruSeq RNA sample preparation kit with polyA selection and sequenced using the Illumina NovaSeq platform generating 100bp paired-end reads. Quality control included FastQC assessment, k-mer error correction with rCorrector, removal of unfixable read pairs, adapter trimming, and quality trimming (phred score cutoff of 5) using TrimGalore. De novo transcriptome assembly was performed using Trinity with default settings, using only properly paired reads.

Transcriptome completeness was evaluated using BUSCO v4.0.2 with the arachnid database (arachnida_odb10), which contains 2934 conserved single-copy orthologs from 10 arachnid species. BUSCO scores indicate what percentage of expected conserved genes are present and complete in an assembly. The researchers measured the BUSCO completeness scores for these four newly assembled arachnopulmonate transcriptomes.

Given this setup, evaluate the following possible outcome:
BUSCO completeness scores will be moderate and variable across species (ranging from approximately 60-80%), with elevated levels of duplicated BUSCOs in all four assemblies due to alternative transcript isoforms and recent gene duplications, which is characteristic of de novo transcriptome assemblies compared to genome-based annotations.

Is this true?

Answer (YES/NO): NO